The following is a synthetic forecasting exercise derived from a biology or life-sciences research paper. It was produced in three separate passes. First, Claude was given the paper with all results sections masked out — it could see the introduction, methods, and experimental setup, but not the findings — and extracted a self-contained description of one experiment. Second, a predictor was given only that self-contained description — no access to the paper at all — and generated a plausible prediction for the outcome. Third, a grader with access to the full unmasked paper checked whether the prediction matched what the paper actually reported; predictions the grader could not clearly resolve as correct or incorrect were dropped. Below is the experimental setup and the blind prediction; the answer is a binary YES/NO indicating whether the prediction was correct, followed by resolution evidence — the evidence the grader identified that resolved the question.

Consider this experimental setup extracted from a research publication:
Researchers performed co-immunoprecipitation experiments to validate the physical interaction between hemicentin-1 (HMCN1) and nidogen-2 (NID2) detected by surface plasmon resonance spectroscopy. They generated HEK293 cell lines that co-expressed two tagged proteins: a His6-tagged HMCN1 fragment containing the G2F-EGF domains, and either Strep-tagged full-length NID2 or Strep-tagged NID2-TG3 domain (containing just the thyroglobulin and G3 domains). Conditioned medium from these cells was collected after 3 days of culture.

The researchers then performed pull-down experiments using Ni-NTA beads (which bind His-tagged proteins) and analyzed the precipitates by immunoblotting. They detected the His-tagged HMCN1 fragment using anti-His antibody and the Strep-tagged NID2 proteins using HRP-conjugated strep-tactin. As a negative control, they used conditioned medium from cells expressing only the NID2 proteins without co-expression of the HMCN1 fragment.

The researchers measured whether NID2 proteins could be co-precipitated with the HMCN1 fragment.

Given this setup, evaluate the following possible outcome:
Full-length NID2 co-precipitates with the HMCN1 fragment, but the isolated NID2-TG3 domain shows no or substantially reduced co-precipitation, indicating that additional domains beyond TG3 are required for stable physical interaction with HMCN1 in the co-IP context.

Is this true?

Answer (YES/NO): NO